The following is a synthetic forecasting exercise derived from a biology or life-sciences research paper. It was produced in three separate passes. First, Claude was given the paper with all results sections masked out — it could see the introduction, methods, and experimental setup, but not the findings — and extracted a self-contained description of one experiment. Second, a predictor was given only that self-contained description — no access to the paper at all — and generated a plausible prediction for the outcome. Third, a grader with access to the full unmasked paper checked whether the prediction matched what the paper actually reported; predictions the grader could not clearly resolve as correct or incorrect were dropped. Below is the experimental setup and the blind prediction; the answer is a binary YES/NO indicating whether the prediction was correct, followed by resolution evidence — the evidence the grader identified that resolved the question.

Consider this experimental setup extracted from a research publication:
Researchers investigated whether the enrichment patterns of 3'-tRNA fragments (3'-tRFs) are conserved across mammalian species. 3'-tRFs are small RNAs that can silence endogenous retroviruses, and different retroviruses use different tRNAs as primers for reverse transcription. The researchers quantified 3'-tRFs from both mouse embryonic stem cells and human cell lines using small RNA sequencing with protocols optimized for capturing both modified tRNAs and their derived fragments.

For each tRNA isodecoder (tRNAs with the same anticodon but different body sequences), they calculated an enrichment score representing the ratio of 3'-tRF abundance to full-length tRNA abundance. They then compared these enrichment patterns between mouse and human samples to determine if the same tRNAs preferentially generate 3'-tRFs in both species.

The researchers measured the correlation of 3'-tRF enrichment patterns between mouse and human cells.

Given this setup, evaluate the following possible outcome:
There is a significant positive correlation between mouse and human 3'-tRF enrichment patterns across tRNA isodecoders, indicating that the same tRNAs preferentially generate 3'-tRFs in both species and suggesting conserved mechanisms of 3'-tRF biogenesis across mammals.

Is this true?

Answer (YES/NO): YES